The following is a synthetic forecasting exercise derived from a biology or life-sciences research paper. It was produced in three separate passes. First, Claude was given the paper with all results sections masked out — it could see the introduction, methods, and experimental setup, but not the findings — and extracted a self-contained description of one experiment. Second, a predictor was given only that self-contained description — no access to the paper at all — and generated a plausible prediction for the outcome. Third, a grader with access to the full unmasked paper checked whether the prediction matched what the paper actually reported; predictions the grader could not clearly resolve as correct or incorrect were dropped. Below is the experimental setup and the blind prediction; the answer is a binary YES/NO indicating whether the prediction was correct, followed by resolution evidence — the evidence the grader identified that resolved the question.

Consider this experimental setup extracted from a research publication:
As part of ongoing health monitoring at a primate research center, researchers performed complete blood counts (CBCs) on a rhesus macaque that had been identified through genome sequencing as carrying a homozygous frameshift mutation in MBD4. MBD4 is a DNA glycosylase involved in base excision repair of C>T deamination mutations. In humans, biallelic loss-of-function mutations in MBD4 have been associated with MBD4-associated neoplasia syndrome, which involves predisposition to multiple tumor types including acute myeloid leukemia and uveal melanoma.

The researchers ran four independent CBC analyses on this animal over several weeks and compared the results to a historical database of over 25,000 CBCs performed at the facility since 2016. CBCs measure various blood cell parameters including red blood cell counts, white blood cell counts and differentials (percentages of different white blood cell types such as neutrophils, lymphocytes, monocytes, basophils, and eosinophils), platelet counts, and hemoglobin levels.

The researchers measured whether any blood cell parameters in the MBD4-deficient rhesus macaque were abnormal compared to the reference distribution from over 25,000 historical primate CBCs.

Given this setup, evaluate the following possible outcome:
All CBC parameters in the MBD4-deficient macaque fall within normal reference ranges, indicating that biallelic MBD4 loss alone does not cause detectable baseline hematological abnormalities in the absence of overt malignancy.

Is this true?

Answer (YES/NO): NO